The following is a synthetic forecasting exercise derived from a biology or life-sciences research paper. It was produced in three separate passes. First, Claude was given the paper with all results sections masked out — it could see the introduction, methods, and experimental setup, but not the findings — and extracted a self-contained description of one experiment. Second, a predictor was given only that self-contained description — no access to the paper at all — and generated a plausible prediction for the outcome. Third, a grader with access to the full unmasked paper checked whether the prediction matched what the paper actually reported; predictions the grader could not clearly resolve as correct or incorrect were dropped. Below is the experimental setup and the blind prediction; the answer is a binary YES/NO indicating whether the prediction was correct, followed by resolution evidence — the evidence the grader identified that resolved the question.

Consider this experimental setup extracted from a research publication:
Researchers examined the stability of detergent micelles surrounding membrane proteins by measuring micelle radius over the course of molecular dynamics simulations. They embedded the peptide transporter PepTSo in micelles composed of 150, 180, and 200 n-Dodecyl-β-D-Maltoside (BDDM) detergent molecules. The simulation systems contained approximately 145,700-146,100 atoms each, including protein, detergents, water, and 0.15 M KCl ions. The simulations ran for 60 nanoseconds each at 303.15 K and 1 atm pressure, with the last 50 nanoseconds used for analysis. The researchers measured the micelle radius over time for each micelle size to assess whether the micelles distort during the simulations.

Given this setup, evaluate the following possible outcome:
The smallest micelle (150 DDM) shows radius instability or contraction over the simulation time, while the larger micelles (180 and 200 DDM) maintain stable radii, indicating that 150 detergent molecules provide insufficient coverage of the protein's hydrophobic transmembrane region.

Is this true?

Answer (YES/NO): NO